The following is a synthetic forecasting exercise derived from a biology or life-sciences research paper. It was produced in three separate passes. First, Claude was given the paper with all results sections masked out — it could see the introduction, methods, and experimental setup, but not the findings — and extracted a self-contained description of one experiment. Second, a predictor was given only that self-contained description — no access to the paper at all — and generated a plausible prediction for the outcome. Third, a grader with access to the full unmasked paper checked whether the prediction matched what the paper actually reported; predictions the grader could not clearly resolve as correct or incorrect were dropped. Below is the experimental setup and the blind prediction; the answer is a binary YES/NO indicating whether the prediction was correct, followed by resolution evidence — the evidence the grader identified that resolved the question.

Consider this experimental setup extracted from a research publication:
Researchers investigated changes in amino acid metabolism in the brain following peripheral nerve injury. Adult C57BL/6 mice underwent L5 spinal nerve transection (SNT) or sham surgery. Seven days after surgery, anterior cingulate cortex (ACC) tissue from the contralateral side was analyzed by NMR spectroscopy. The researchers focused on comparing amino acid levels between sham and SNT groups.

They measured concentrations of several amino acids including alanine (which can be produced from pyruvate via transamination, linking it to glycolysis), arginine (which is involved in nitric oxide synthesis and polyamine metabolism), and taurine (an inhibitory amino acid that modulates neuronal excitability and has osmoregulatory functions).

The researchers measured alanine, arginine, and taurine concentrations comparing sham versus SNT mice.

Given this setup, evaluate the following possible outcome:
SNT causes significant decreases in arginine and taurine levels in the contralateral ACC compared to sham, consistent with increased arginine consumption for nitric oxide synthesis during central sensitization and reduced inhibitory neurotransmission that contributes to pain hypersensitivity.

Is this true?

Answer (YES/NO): NO